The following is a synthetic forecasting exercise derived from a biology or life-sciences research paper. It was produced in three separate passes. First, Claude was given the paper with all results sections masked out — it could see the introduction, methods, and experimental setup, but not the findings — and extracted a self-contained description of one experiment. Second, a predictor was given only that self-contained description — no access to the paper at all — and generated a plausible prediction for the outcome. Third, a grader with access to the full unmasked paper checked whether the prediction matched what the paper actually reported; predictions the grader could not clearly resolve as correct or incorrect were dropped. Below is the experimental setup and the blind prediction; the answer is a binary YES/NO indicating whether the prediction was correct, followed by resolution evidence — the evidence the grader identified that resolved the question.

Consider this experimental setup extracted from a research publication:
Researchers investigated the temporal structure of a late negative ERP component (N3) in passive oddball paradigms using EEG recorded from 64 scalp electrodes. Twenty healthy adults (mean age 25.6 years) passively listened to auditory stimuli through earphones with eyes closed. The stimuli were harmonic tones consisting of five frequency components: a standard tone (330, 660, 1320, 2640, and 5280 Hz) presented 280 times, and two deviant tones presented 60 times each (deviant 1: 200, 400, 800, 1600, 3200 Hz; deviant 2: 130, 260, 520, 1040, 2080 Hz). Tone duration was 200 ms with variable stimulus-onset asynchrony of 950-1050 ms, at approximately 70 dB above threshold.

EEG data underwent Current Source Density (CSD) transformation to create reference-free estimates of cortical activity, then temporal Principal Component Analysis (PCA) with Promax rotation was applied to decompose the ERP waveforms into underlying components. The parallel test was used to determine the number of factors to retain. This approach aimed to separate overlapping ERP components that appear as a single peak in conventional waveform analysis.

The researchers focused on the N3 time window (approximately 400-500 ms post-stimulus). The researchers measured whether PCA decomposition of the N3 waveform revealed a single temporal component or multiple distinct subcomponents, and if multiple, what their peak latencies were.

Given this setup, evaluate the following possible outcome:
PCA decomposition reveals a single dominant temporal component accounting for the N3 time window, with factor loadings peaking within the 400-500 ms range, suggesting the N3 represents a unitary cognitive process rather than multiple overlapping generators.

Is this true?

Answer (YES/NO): NO